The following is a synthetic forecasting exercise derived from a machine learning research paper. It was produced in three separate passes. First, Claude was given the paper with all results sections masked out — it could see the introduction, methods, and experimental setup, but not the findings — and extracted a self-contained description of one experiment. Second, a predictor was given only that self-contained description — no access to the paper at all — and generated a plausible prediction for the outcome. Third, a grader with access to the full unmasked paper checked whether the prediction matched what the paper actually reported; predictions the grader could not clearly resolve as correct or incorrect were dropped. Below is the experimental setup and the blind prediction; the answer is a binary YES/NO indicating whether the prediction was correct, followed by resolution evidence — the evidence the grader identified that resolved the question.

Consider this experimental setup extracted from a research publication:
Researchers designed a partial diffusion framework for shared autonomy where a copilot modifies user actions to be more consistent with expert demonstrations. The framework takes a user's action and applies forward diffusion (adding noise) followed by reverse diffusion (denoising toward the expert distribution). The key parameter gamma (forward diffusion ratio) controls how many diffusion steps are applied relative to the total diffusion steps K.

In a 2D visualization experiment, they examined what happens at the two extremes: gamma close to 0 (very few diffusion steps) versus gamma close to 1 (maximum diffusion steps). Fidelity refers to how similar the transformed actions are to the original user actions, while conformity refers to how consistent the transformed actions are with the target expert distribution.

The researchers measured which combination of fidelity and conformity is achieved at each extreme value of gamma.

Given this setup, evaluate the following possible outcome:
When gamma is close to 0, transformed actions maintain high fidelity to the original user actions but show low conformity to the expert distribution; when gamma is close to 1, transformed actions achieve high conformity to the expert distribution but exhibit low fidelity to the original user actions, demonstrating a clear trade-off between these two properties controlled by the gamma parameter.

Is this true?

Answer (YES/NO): YES